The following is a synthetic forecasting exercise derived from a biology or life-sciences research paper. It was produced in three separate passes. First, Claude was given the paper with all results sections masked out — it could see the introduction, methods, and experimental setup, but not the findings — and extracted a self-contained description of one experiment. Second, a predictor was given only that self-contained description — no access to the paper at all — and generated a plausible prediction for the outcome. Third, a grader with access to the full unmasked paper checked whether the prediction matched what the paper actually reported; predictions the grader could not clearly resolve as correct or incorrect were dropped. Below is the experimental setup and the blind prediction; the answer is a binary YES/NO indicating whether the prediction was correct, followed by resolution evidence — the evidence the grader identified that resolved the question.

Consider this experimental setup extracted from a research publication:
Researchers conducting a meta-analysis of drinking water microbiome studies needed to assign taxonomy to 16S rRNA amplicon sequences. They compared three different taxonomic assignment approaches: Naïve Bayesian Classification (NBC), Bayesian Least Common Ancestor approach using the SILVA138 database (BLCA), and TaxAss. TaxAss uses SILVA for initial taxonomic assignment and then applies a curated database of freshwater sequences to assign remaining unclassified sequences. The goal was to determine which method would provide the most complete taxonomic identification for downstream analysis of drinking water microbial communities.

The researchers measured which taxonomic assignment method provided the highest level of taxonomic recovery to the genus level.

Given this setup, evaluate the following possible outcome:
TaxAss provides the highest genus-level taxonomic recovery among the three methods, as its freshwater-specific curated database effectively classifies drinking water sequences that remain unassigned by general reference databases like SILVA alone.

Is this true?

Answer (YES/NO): NO